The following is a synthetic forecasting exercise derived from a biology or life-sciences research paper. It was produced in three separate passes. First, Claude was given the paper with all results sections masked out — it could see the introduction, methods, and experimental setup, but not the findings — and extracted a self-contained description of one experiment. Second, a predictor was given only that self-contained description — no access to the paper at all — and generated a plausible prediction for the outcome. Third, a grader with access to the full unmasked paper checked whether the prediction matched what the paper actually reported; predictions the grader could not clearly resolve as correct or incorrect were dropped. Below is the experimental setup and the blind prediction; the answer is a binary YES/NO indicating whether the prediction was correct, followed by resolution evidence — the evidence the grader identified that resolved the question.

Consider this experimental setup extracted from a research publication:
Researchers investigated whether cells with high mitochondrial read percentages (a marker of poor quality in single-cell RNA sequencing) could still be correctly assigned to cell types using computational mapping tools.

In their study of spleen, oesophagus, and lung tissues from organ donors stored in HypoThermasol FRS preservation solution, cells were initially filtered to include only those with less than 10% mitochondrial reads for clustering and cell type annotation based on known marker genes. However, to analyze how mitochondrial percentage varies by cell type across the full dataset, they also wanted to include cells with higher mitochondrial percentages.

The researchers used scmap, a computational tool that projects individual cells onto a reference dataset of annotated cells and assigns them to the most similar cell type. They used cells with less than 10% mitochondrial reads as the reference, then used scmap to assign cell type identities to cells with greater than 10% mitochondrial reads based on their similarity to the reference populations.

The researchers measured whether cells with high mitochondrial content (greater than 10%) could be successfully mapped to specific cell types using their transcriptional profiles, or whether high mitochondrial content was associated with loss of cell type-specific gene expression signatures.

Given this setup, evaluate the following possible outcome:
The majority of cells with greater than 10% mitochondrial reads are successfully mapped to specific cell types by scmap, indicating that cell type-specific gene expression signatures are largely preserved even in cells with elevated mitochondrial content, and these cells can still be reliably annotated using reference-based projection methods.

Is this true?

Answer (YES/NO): YES